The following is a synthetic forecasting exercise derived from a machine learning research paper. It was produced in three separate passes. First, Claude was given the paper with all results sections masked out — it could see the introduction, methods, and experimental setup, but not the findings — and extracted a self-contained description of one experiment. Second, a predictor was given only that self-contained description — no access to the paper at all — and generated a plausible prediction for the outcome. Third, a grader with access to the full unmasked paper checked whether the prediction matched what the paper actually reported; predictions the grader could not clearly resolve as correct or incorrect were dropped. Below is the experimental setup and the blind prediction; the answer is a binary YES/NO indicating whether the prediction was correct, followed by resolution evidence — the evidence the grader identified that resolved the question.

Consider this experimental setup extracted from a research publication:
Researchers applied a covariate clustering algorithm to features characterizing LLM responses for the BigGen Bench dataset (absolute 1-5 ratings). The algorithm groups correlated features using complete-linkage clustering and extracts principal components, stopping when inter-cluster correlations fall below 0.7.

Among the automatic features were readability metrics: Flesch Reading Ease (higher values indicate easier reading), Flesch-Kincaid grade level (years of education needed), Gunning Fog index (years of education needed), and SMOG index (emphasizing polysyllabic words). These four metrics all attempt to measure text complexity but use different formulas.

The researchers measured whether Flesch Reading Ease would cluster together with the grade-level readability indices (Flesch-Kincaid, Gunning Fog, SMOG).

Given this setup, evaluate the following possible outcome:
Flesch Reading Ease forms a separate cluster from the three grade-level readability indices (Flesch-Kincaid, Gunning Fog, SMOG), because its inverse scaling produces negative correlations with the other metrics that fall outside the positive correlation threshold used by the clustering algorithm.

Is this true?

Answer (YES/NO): YES